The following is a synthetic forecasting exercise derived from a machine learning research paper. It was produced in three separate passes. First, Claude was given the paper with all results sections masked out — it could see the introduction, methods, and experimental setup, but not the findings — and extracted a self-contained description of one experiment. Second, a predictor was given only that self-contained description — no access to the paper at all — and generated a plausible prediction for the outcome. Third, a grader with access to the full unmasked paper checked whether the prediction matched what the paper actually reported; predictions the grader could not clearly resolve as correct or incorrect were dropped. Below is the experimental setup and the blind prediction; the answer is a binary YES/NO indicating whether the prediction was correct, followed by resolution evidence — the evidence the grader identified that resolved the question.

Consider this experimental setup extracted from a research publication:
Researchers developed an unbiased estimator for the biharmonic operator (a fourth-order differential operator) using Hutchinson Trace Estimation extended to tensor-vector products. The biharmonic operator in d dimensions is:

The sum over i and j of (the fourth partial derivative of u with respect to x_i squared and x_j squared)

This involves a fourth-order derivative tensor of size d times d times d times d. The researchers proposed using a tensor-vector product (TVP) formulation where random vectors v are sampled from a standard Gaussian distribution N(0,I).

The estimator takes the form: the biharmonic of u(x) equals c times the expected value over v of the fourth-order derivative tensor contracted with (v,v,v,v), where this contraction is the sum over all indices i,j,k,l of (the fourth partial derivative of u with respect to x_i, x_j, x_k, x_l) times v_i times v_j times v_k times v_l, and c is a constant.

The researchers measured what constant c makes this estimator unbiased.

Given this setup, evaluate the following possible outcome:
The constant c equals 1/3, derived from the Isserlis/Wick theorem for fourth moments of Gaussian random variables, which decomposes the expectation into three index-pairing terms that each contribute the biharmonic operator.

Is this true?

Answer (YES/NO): YES